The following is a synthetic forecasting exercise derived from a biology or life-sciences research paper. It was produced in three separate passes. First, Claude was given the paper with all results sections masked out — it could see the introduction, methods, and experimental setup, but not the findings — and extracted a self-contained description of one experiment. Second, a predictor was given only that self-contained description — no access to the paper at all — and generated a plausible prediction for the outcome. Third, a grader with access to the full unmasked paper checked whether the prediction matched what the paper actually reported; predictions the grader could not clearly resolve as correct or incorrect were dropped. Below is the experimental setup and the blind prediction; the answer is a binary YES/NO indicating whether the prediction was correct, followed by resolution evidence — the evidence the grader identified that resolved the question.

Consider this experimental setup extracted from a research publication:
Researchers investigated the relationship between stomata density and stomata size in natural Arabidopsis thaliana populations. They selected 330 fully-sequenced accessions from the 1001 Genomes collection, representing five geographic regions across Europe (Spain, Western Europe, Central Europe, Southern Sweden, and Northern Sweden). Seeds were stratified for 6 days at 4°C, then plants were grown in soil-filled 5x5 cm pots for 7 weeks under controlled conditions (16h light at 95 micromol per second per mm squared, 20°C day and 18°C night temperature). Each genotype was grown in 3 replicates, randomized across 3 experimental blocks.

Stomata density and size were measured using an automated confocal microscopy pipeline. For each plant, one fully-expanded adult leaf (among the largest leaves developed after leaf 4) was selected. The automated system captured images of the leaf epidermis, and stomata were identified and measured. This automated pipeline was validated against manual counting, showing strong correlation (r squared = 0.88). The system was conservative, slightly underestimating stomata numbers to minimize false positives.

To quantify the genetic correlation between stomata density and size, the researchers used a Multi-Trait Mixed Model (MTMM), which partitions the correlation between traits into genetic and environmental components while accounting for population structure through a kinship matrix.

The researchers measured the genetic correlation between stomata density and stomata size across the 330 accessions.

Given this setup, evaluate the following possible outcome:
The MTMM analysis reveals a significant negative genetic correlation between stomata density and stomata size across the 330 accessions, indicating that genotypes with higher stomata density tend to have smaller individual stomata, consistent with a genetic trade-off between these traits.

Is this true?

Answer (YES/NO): NO